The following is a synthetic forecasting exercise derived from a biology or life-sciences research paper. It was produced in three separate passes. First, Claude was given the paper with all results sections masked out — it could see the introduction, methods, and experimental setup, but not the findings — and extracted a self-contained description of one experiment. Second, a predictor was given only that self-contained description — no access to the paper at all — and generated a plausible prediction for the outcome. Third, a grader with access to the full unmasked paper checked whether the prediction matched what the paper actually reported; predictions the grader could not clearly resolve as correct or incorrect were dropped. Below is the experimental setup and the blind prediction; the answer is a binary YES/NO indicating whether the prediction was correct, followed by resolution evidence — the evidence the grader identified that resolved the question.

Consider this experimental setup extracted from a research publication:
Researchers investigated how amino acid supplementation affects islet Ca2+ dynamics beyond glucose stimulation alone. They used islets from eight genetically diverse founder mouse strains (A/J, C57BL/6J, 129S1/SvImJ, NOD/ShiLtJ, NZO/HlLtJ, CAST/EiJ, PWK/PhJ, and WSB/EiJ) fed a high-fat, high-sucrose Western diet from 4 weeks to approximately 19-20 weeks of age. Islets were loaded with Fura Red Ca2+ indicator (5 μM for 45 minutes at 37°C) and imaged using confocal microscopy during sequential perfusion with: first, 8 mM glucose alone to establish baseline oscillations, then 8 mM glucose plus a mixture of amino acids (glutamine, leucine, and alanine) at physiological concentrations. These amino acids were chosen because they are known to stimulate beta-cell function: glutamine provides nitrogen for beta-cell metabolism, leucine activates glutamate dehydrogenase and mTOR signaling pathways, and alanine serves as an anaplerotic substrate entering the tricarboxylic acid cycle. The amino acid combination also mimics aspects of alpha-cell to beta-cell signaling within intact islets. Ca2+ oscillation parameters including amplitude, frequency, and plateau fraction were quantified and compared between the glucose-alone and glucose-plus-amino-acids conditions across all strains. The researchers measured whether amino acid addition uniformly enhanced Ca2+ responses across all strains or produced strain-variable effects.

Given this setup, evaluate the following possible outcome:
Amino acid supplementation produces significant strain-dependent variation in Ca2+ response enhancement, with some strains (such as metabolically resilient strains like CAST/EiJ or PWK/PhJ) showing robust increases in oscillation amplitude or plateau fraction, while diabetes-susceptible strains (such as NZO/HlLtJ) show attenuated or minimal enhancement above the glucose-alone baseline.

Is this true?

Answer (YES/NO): NO